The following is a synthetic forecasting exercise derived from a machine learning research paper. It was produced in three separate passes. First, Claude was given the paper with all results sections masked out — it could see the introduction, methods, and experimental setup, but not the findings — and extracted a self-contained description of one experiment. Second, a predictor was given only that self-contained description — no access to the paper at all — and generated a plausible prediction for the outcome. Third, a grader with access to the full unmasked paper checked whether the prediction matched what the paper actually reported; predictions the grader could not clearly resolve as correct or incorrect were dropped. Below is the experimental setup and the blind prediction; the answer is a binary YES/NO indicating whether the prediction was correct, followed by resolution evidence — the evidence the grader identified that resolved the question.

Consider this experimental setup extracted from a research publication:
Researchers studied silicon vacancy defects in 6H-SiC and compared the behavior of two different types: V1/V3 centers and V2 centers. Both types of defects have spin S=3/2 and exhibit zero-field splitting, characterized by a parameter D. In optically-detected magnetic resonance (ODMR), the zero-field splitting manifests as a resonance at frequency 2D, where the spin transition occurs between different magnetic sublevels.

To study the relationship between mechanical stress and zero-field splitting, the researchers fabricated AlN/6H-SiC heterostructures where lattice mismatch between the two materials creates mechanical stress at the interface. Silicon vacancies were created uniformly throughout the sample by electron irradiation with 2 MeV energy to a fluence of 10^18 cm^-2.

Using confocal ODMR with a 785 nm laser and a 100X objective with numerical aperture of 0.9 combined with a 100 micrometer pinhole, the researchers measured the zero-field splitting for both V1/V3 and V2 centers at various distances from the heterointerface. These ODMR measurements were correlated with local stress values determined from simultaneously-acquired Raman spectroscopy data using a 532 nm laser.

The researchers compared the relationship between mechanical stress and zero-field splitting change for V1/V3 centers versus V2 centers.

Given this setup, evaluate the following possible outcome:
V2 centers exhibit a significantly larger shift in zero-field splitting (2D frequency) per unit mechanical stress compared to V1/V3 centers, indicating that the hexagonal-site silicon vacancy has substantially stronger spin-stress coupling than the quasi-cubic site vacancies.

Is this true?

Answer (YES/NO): NO